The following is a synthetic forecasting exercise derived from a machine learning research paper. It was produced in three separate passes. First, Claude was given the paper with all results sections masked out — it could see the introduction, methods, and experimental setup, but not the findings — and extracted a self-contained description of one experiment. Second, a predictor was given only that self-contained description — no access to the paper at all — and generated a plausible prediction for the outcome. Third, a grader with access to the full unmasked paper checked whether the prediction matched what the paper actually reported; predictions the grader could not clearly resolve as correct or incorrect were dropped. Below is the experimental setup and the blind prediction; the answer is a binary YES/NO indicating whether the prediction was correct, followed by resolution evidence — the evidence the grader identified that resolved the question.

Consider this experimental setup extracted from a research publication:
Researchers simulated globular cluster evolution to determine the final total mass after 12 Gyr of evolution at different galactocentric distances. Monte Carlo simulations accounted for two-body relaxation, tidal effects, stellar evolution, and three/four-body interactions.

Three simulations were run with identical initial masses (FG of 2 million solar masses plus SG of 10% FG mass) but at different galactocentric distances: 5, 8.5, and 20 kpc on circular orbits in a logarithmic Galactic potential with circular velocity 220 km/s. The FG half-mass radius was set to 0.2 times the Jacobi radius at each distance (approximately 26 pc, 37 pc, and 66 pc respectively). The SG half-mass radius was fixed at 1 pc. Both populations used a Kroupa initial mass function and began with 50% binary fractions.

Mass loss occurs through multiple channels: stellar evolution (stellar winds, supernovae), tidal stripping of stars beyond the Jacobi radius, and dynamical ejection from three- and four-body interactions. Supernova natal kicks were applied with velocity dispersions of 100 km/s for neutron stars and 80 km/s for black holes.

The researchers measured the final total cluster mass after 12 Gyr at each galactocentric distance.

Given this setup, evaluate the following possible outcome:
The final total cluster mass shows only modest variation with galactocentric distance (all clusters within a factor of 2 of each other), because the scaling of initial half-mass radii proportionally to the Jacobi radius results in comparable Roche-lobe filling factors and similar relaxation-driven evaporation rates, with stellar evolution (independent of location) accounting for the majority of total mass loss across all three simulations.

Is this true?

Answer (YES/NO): YES